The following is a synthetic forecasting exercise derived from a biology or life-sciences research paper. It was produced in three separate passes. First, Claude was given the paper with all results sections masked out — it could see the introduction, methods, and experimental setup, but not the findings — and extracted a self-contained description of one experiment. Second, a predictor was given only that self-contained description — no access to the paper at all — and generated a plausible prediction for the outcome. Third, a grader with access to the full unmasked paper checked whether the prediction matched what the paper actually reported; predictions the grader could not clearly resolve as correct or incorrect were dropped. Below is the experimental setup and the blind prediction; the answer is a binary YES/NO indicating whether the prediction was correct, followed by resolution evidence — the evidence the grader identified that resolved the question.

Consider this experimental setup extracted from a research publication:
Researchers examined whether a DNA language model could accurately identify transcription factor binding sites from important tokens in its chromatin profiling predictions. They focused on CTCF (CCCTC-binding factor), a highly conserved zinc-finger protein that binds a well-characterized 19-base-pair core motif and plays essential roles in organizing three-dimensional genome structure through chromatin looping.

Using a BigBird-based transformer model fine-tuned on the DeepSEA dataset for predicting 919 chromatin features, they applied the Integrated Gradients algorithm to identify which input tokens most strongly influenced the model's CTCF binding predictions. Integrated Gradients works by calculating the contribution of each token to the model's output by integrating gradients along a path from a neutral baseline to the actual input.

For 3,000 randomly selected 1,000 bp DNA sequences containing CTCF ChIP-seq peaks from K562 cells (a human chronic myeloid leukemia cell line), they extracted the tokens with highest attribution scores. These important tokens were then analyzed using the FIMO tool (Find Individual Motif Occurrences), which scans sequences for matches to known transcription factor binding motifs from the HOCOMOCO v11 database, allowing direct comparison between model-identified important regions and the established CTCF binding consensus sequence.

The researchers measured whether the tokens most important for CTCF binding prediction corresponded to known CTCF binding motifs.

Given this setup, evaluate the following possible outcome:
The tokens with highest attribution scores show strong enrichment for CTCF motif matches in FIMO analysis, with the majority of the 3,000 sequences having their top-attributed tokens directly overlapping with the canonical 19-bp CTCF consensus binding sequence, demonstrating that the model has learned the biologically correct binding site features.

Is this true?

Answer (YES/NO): NO